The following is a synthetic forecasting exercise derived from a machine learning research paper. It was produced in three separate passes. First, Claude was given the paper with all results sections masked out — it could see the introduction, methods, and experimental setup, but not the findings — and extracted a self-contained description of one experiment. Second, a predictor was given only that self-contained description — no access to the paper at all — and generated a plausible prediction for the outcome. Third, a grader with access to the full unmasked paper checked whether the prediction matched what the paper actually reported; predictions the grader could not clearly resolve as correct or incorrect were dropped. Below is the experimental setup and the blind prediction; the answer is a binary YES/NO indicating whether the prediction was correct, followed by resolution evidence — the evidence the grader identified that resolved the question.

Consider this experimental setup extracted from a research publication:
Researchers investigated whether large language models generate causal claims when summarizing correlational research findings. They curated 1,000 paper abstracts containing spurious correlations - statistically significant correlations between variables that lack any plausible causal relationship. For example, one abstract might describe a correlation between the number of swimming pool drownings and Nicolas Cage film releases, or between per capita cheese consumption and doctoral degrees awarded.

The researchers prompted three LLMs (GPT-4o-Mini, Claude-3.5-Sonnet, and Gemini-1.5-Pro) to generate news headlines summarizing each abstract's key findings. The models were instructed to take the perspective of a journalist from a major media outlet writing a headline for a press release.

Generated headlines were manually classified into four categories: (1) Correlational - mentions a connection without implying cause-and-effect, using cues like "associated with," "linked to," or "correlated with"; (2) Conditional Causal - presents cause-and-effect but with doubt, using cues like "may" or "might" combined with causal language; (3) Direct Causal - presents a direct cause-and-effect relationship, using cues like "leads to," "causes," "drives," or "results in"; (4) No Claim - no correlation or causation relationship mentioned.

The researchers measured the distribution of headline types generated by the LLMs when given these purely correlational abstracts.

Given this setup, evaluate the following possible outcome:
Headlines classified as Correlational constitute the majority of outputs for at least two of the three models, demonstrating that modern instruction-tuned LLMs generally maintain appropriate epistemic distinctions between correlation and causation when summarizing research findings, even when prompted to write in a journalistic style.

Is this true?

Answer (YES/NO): YES